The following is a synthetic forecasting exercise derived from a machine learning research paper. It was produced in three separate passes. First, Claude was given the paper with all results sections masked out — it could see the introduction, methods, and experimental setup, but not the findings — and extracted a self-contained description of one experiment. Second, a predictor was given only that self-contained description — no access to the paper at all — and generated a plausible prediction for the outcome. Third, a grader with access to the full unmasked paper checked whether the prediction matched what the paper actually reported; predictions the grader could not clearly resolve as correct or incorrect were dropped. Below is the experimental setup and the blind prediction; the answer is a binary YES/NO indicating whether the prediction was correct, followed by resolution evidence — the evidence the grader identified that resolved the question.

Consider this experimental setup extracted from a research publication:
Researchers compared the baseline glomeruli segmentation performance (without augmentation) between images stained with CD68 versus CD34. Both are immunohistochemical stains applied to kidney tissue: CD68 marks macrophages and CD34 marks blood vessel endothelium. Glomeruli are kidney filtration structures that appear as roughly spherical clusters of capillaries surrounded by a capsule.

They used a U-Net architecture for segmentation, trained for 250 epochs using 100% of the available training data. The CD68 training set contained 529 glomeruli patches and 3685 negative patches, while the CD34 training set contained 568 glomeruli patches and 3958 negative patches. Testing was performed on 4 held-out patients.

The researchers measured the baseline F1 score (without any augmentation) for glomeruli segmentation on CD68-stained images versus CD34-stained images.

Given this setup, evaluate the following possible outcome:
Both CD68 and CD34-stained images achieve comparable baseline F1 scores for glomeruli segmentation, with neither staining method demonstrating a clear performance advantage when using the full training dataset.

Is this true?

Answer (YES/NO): NO